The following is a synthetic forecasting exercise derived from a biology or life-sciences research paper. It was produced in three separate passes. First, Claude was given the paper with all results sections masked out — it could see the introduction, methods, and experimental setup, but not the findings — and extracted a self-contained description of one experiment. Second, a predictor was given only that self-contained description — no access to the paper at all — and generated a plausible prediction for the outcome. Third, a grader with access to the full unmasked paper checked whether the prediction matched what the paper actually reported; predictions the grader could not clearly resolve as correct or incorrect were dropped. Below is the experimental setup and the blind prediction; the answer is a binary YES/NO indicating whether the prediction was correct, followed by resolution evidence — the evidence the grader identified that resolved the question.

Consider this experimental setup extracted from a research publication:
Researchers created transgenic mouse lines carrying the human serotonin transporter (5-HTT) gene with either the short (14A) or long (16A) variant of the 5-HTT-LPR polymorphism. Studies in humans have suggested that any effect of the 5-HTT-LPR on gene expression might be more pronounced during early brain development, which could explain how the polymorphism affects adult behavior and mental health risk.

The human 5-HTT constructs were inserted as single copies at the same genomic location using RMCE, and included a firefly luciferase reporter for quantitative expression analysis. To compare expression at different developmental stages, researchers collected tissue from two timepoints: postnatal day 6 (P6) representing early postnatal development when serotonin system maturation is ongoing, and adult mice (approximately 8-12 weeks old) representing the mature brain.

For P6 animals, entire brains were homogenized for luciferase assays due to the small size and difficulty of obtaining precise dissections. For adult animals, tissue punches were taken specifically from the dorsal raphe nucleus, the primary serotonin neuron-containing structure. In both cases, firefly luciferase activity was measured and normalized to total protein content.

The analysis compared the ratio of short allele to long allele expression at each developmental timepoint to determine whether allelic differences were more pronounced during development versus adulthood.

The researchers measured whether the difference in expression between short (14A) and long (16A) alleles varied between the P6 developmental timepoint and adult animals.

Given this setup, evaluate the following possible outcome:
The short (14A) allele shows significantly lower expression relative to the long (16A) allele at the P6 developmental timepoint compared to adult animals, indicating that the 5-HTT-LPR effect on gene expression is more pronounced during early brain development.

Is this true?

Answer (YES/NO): NO